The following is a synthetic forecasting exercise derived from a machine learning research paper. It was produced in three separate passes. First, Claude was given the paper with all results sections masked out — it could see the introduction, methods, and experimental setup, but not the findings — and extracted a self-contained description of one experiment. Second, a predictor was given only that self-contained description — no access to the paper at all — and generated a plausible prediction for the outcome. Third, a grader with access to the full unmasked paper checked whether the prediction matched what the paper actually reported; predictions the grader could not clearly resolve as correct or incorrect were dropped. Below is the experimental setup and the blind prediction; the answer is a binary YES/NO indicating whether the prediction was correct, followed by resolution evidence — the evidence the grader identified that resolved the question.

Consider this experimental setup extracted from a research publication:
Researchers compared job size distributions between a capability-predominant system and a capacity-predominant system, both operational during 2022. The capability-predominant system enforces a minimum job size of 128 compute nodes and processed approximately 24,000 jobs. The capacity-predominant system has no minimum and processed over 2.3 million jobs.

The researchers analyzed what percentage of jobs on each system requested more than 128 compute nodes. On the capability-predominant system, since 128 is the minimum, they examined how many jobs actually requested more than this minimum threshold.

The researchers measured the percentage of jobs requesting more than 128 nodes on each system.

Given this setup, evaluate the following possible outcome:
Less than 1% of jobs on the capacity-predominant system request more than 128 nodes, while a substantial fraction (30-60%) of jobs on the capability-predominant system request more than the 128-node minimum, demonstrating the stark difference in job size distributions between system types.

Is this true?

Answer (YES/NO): NO